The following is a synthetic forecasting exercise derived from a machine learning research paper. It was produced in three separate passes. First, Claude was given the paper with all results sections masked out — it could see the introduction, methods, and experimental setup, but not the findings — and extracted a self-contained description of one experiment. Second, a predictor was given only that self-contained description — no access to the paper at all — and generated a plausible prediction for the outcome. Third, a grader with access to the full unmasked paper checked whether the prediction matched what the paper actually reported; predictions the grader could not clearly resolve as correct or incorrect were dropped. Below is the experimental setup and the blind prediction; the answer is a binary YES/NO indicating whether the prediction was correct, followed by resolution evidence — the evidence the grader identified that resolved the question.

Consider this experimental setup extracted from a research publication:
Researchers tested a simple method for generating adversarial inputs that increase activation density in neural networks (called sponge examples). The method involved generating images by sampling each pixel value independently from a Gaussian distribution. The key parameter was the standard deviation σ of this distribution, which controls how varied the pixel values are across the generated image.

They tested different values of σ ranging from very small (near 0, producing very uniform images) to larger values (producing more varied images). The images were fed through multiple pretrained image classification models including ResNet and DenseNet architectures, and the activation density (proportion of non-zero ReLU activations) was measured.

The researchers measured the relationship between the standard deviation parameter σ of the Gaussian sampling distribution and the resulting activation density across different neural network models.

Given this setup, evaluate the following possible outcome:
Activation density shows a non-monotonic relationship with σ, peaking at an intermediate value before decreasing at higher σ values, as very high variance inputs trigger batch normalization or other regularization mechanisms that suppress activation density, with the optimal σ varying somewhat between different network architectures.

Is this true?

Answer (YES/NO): NO